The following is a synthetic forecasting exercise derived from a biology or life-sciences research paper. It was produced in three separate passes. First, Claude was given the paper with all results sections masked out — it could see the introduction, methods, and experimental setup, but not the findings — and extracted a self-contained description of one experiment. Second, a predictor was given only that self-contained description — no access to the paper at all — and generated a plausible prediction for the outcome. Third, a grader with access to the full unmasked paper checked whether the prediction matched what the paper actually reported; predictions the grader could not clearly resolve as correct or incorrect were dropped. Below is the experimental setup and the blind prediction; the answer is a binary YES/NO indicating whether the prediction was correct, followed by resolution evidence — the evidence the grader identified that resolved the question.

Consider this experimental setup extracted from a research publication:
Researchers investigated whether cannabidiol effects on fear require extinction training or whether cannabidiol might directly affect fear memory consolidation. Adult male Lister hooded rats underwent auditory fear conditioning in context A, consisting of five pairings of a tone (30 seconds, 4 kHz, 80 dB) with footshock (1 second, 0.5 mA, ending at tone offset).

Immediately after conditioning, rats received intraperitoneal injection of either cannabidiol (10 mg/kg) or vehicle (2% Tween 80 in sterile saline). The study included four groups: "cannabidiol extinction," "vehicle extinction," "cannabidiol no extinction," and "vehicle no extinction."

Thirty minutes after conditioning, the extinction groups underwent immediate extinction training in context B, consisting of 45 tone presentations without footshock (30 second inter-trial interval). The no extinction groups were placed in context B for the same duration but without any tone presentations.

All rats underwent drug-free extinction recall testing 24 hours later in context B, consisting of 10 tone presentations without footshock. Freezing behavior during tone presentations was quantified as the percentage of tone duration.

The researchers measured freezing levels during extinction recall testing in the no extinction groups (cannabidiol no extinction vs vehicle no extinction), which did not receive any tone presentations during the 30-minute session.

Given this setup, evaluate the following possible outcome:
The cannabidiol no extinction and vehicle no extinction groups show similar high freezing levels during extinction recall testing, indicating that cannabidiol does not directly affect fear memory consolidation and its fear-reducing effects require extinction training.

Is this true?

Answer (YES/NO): YES